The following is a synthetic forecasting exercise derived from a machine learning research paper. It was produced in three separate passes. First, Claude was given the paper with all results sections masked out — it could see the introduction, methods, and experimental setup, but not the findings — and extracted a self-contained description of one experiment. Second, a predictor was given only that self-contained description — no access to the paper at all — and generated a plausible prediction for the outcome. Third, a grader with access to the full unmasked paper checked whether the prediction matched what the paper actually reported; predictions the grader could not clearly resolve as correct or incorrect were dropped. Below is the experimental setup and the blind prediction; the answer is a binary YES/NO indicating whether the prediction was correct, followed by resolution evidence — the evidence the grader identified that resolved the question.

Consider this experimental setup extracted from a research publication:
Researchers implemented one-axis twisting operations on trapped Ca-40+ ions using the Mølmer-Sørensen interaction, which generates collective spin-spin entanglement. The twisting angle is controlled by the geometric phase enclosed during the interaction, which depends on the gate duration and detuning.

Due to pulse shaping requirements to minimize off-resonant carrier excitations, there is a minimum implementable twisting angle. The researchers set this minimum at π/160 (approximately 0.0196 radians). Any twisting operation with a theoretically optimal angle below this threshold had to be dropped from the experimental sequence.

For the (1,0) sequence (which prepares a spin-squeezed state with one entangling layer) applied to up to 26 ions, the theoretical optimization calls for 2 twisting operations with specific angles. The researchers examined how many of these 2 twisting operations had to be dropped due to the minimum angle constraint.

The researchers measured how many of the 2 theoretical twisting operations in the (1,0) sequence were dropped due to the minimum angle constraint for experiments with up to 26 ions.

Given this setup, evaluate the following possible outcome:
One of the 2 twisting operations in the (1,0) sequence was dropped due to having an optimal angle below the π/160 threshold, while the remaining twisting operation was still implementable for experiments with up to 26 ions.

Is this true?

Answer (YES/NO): YES